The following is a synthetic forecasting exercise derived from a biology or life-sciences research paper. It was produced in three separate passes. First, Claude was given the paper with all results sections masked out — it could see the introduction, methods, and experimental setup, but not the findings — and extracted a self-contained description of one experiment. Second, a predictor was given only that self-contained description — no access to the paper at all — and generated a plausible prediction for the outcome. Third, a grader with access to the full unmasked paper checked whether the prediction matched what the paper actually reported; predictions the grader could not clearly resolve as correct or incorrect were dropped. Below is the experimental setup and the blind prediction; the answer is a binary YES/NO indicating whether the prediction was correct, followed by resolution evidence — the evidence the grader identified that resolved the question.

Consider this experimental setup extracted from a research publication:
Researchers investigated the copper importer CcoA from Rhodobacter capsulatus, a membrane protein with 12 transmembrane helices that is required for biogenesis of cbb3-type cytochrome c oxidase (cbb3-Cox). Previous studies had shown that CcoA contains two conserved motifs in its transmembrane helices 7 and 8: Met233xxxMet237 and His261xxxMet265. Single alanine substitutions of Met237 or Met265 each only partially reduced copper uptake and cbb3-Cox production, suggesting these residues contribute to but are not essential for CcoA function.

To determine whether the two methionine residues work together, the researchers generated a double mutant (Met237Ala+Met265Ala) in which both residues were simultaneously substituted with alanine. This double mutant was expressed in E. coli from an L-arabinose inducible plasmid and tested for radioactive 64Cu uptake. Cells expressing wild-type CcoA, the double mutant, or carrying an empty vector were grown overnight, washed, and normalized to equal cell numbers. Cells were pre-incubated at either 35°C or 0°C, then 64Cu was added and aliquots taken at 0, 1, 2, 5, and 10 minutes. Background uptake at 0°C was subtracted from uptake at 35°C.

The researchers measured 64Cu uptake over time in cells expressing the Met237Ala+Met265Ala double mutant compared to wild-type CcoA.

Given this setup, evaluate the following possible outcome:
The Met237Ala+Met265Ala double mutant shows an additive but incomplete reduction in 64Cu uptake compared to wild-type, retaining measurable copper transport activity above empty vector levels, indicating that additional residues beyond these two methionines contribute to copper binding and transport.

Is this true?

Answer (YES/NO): NO